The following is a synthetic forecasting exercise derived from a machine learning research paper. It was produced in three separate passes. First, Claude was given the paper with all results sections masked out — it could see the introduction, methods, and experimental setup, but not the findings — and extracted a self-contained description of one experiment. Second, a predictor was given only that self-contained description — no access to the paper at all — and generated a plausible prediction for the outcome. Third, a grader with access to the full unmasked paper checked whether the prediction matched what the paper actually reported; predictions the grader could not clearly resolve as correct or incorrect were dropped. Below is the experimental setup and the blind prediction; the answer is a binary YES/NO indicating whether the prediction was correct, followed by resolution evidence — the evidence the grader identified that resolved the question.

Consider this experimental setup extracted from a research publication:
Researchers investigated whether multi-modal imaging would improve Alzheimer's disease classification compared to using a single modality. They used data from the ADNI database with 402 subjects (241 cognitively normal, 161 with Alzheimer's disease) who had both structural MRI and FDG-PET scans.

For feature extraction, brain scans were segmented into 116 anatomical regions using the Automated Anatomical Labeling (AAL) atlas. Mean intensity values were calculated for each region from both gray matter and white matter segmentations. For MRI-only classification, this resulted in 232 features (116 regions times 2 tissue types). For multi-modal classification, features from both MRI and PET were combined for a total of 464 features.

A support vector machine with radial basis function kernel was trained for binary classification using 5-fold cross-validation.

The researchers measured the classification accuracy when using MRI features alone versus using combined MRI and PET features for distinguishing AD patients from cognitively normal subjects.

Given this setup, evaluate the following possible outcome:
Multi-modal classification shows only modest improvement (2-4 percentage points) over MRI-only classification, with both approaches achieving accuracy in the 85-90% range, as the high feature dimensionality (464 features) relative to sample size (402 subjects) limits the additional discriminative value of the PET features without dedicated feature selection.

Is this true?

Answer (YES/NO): NO